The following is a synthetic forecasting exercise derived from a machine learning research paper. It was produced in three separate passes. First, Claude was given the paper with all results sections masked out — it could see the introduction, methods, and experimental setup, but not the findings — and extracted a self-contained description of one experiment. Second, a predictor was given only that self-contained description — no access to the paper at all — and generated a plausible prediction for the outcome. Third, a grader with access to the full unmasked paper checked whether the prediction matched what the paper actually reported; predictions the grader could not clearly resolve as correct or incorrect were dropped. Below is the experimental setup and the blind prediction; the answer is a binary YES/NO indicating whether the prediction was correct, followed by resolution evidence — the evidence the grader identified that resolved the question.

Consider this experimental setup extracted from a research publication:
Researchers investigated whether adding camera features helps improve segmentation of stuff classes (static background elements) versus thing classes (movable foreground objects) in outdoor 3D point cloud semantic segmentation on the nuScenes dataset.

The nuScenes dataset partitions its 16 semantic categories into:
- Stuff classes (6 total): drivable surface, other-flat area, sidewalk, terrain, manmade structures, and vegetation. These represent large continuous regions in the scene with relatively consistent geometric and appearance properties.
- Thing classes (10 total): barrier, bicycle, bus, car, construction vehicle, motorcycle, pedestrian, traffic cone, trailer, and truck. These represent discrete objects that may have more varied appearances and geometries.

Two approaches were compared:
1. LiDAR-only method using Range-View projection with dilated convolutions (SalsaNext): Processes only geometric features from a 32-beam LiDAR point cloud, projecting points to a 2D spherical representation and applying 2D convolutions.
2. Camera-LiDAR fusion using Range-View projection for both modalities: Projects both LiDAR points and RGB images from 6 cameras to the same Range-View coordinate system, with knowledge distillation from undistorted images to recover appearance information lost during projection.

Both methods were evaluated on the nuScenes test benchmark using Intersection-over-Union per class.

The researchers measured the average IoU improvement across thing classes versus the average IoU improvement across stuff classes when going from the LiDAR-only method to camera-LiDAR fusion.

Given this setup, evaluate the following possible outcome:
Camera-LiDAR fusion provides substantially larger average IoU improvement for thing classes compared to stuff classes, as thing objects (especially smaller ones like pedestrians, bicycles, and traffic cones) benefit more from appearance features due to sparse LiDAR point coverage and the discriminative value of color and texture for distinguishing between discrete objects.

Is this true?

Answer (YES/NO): YES